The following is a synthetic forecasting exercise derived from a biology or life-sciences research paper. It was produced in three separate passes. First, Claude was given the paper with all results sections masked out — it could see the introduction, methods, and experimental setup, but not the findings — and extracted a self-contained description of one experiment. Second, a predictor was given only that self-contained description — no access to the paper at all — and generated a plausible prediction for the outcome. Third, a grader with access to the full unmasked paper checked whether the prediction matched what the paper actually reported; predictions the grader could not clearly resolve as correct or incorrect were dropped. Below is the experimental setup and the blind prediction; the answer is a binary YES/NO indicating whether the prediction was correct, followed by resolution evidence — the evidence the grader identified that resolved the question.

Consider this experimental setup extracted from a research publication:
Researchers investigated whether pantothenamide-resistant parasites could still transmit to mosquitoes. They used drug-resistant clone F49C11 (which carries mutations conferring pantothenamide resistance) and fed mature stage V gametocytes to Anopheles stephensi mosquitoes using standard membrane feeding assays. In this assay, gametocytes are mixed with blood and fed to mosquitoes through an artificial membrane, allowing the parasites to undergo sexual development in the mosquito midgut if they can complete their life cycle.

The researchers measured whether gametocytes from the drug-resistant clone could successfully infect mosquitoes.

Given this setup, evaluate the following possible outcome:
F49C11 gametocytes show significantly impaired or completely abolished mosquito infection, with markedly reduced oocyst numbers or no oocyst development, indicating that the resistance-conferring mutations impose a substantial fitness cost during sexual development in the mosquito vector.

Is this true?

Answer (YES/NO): NO